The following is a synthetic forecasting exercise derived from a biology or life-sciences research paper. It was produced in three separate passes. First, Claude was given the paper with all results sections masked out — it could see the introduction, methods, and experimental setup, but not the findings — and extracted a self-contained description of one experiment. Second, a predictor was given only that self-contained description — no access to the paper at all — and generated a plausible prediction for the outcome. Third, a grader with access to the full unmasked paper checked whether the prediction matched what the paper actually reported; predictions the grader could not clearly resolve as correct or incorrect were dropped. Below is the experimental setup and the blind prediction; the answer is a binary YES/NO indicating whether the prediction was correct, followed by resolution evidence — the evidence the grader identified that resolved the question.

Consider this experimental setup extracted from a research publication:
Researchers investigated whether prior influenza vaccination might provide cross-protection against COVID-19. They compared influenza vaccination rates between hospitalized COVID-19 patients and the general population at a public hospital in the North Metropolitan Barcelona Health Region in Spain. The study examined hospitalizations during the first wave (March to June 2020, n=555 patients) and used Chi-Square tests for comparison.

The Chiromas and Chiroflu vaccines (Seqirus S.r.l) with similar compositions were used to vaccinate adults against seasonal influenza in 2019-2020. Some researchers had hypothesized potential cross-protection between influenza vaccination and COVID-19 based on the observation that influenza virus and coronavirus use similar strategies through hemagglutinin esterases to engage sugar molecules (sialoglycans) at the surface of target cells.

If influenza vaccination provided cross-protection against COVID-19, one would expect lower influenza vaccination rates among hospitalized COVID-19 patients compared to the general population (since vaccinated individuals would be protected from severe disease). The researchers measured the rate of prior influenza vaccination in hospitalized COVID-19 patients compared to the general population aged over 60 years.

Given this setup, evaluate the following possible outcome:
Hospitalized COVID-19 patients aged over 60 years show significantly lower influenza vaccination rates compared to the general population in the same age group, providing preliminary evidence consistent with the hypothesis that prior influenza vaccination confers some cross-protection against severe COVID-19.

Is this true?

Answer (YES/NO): NO